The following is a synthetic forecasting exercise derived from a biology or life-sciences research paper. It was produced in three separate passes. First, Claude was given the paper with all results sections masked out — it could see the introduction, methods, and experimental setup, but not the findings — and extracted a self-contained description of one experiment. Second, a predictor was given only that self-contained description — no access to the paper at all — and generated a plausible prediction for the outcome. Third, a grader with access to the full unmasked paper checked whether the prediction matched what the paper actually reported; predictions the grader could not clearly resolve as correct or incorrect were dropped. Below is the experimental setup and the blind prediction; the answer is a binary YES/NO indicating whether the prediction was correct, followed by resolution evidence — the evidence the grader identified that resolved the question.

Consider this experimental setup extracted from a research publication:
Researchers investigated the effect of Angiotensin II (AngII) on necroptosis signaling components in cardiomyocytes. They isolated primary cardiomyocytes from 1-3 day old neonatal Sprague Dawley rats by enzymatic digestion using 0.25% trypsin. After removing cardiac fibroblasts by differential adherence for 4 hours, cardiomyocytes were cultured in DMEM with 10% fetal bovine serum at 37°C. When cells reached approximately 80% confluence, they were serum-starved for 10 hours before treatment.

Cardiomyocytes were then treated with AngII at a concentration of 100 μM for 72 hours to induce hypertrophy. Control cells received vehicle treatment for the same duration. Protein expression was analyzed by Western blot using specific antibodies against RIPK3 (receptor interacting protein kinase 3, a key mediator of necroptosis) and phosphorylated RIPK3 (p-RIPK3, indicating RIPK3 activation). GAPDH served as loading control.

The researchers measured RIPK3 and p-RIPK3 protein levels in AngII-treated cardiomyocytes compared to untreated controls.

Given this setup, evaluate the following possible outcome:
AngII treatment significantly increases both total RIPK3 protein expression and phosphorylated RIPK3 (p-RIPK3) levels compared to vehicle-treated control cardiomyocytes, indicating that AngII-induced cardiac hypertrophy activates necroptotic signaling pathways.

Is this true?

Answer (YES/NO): YES